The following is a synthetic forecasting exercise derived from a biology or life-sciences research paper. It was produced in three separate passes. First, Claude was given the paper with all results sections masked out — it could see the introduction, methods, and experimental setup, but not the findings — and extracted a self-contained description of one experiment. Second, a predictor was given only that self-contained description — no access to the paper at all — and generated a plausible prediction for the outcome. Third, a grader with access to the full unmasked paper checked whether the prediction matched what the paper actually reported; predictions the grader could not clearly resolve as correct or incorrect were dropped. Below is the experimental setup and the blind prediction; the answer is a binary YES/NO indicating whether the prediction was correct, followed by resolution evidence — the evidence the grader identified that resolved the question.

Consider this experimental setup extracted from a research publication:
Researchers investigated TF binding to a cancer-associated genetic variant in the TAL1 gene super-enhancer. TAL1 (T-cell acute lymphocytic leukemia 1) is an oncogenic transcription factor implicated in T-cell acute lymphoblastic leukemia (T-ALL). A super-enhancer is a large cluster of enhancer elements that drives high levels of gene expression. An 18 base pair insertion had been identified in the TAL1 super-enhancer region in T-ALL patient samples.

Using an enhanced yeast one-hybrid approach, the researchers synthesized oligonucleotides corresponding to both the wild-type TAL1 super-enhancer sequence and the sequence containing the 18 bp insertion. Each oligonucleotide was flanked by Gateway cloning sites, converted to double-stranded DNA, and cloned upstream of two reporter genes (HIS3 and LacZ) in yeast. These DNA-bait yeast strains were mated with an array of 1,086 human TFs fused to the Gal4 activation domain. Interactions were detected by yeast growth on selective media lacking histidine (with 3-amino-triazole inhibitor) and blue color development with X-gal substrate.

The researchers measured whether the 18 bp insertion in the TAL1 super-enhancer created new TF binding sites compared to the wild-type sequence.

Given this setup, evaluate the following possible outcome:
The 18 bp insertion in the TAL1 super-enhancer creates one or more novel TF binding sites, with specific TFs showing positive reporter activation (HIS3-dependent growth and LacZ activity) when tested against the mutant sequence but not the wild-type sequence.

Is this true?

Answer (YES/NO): YES